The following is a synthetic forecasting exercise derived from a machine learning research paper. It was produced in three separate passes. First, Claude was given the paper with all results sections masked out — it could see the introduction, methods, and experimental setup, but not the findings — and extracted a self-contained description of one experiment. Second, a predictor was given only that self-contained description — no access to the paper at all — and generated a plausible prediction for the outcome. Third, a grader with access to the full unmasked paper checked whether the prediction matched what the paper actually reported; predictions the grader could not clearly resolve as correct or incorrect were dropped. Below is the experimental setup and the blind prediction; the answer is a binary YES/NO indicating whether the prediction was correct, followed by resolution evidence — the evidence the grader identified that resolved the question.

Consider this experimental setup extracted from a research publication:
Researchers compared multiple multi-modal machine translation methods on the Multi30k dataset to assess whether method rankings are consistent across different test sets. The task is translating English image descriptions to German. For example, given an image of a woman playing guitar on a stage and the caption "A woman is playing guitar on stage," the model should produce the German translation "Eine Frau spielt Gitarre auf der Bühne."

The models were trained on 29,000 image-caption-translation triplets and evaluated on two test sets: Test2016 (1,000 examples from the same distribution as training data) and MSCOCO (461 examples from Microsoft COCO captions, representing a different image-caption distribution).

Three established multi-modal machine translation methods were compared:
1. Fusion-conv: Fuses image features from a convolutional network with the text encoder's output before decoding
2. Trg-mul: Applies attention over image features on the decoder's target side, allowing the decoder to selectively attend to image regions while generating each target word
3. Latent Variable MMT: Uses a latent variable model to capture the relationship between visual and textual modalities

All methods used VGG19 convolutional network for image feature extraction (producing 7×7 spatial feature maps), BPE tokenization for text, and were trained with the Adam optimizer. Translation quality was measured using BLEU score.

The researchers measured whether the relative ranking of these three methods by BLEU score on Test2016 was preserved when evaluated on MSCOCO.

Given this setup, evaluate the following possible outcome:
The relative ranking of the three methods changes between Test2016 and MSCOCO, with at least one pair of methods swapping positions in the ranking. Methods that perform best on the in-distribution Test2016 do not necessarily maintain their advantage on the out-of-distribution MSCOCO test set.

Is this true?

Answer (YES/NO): NO